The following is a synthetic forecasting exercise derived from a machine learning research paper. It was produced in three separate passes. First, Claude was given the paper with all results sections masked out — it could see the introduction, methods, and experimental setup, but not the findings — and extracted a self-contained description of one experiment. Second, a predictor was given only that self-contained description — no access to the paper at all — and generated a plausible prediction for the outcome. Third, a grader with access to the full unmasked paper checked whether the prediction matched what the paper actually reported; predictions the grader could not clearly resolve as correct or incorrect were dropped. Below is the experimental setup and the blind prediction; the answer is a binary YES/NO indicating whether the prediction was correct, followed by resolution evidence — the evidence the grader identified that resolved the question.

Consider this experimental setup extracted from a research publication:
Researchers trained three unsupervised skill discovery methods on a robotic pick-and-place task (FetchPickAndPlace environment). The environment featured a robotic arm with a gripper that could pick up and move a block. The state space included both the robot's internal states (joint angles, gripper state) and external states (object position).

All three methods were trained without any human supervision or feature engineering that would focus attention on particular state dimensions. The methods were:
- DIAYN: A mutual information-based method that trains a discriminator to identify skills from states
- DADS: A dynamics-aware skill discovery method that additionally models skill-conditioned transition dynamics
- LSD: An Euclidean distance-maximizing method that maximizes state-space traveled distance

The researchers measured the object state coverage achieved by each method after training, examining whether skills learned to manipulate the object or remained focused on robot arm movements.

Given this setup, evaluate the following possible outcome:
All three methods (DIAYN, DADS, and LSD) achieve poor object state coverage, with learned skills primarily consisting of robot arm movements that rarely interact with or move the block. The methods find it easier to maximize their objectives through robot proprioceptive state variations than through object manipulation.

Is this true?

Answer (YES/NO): YES